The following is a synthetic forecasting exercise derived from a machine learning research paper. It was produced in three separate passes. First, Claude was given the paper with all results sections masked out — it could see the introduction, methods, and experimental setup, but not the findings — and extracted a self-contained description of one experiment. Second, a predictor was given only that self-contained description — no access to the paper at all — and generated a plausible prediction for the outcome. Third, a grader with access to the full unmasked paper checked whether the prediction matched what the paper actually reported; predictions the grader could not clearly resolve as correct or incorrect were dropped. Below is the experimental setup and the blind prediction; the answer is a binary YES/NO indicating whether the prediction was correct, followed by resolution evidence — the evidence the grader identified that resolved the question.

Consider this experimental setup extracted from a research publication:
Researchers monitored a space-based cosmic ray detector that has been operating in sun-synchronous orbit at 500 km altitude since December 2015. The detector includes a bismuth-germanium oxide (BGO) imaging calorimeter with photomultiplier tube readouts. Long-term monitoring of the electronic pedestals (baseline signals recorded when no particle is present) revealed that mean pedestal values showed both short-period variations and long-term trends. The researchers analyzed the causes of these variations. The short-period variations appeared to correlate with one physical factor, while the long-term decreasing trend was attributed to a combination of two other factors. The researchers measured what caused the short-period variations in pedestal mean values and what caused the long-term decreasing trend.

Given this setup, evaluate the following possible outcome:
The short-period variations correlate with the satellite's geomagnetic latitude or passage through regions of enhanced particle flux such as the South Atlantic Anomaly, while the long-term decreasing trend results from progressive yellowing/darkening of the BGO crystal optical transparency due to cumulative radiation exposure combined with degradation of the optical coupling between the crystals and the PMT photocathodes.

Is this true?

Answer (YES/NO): NO